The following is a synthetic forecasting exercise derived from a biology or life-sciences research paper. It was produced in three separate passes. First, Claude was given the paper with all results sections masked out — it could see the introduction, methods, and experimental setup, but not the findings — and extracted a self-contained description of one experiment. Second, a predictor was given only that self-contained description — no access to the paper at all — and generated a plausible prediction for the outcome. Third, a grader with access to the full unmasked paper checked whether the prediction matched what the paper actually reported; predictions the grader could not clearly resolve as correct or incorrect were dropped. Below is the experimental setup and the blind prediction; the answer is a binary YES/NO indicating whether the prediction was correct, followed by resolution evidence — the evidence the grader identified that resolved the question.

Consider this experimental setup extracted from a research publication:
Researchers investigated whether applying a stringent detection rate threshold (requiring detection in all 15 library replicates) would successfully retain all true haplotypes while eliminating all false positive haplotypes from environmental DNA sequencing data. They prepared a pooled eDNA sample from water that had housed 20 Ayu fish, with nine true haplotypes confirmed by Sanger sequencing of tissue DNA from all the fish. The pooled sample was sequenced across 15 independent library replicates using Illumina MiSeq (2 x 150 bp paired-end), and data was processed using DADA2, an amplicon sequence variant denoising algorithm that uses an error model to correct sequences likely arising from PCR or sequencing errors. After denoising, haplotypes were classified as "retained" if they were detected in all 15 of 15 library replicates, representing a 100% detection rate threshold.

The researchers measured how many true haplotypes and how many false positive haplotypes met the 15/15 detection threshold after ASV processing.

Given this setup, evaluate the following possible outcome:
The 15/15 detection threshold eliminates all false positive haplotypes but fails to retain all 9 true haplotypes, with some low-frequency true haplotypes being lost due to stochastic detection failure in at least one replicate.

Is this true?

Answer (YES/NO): NO